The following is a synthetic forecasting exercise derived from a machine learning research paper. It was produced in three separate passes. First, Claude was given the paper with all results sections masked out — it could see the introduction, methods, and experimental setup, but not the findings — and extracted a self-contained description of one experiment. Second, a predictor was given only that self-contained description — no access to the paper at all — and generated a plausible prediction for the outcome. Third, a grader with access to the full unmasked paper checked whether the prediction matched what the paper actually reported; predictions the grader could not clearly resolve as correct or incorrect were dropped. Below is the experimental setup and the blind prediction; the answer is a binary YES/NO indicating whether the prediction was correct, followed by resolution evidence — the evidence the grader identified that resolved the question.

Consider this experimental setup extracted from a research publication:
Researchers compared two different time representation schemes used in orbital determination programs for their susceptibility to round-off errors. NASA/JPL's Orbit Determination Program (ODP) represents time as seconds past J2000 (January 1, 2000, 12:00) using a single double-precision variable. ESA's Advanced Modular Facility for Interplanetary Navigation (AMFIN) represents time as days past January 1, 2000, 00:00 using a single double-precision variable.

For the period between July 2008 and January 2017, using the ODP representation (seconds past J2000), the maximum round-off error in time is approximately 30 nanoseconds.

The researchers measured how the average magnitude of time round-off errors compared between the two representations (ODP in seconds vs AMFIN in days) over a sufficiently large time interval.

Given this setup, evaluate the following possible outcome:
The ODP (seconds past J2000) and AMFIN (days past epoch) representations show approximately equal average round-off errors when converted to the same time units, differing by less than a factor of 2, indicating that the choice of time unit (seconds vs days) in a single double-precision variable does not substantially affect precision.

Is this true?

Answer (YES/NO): YES